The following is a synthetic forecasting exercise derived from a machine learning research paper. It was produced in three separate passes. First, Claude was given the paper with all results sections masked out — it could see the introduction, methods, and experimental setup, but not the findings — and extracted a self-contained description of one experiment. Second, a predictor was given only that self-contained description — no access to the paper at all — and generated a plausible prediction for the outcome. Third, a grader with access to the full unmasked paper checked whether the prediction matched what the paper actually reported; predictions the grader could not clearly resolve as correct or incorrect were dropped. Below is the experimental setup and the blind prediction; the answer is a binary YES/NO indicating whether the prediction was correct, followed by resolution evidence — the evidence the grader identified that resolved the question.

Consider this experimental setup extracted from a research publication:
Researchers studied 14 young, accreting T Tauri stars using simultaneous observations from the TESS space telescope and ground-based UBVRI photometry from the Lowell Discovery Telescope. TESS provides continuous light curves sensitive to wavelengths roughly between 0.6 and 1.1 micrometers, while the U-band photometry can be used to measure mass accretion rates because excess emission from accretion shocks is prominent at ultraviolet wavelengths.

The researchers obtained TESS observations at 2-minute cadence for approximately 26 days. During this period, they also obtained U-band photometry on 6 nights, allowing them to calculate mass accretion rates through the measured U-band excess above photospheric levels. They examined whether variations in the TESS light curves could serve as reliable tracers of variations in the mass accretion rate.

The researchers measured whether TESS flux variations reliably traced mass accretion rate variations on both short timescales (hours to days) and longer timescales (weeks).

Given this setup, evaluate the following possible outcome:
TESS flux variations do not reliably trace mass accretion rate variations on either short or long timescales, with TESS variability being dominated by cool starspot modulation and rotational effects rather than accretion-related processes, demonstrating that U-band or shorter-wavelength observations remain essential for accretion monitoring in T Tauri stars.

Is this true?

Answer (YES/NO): NO